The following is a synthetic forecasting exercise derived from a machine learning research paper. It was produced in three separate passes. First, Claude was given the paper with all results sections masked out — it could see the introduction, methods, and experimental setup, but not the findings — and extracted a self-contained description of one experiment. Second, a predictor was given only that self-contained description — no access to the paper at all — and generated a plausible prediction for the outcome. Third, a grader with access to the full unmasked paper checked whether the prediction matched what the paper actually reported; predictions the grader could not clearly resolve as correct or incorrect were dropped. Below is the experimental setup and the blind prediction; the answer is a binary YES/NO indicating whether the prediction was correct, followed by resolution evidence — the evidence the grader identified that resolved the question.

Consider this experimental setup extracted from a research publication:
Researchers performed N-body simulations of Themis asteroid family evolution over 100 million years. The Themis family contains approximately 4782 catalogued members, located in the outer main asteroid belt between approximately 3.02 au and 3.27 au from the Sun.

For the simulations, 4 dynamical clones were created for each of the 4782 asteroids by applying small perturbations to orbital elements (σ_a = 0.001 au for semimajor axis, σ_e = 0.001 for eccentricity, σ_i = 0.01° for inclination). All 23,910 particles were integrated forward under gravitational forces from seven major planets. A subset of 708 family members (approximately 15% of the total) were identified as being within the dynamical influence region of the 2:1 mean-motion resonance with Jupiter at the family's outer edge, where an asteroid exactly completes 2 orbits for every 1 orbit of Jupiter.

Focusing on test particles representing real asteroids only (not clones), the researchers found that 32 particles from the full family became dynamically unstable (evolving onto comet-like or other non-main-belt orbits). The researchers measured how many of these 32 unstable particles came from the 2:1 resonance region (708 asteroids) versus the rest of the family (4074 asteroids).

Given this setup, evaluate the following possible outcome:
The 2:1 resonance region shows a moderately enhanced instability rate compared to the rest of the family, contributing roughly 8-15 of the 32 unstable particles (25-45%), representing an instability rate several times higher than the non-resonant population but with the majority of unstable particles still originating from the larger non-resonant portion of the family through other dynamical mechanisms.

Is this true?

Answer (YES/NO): NO